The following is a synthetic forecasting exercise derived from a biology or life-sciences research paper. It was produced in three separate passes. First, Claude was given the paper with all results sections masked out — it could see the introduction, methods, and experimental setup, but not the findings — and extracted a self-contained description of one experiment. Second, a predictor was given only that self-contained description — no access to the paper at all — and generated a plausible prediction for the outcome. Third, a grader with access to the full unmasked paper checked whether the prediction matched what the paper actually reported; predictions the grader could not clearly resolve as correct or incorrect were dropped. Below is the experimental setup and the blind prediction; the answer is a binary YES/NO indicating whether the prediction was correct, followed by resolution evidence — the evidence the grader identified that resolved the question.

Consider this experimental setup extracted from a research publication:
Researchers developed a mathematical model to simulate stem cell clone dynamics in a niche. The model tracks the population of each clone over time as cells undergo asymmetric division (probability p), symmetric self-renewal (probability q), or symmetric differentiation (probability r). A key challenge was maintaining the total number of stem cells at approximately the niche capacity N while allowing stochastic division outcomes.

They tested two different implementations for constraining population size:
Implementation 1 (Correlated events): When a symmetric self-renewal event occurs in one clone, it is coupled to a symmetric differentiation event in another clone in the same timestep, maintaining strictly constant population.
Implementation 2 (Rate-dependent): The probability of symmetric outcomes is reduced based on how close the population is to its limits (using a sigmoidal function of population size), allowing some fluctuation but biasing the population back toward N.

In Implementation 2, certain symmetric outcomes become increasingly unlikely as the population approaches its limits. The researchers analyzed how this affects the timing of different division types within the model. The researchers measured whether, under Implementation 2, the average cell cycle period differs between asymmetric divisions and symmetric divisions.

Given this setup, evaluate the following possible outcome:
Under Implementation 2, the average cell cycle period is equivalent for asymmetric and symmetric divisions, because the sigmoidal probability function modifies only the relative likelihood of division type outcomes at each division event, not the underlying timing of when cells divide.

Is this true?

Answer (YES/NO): NO